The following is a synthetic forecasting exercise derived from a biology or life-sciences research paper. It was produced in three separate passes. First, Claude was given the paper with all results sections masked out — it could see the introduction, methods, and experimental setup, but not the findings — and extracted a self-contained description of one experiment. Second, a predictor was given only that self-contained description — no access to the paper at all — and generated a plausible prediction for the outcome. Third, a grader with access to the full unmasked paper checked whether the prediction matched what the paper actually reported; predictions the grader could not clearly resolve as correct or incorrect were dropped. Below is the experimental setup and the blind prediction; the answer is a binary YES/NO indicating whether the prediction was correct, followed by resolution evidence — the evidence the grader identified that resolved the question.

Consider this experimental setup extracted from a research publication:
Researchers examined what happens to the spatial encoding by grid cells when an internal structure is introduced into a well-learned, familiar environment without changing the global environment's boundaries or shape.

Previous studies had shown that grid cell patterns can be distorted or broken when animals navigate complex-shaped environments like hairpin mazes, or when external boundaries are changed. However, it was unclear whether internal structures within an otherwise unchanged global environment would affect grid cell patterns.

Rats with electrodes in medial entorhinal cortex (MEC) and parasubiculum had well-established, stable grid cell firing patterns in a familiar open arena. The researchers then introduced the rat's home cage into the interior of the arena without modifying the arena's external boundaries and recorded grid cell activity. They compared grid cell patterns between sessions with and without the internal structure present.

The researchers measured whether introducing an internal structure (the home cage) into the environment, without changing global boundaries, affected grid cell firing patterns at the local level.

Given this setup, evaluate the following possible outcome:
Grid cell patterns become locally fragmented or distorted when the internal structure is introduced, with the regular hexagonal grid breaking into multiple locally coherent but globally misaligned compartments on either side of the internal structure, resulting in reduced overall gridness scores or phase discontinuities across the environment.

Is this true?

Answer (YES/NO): NO